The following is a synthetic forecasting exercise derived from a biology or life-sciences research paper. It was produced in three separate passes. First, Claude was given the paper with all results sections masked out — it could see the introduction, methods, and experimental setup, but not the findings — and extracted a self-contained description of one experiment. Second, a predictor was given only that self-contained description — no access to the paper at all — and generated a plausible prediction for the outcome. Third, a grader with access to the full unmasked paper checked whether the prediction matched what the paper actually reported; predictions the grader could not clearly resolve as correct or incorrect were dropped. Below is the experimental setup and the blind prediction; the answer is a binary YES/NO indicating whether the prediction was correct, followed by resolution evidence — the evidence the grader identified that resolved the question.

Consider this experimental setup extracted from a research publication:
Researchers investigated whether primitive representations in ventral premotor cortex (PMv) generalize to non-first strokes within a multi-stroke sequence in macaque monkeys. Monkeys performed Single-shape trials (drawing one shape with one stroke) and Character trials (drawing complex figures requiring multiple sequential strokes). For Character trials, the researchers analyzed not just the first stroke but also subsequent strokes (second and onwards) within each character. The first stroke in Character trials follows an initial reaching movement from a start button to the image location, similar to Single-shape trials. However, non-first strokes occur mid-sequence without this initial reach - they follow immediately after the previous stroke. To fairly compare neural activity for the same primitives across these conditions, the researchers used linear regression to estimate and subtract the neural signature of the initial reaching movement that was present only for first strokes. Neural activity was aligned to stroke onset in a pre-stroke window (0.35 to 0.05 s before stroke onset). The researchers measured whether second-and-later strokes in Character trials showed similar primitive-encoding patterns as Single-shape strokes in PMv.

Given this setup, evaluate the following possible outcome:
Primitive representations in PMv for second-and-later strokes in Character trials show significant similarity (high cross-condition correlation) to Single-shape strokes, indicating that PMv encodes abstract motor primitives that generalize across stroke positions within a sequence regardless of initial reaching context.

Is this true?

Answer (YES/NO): NO